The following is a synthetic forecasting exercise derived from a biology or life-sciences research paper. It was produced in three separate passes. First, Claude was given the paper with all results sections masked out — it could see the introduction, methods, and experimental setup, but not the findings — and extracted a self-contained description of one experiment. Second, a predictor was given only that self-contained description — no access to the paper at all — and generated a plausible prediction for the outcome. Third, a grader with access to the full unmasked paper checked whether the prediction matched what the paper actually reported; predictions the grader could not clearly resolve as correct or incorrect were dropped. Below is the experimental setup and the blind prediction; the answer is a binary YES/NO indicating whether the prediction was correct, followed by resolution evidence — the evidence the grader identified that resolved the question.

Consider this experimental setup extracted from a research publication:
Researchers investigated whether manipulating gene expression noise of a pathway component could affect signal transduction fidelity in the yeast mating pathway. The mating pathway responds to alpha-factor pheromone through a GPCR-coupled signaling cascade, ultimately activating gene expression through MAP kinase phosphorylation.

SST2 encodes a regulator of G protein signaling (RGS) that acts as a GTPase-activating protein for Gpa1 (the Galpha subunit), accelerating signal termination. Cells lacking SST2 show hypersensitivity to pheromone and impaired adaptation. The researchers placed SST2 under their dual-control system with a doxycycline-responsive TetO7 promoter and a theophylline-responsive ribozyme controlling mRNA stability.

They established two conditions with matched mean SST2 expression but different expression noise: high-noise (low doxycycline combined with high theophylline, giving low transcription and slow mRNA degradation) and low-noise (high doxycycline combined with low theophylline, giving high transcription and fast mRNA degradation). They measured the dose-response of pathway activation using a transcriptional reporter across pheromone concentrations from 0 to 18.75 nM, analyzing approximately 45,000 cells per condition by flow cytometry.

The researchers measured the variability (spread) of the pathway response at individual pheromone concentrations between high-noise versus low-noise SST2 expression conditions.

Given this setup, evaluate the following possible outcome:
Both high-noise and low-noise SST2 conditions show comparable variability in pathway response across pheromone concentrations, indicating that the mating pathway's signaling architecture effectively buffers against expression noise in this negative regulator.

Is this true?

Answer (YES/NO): NO